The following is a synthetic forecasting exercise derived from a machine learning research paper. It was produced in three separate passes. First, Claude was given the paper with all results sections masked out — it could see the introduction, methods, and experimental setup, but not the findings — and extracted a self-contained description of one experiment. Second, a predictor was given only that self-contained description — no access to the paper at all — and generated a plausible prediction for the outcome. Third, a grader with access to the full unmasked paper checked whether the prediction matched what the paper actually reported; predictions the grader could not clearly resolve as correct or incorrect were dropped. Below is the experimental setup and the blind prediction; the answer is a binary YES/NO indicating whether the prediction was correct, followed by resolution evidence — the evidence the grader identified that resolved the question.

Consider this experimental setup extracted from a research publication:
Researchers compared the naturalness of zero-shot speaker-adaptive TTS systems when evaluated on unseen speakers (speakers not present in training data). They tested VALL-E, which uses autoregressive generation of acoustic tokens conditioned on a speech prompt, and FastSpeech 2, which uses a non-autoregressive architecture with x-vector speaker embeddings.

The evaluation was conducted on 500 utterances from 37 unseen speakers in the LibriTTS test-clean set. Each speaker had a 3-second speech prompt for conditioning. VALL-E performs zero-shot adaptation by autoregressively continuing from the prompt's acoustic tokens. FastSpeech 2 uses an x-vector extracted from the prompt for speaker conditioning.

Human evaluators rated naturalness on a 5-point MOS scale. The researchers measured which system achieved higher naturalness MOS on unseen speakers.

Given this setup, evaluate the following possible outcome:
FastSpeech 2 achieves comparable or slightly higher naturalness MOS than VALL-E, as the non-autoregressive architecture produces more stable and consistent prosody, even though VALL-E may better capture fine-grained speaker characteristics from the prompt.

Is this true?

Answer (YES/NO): NO